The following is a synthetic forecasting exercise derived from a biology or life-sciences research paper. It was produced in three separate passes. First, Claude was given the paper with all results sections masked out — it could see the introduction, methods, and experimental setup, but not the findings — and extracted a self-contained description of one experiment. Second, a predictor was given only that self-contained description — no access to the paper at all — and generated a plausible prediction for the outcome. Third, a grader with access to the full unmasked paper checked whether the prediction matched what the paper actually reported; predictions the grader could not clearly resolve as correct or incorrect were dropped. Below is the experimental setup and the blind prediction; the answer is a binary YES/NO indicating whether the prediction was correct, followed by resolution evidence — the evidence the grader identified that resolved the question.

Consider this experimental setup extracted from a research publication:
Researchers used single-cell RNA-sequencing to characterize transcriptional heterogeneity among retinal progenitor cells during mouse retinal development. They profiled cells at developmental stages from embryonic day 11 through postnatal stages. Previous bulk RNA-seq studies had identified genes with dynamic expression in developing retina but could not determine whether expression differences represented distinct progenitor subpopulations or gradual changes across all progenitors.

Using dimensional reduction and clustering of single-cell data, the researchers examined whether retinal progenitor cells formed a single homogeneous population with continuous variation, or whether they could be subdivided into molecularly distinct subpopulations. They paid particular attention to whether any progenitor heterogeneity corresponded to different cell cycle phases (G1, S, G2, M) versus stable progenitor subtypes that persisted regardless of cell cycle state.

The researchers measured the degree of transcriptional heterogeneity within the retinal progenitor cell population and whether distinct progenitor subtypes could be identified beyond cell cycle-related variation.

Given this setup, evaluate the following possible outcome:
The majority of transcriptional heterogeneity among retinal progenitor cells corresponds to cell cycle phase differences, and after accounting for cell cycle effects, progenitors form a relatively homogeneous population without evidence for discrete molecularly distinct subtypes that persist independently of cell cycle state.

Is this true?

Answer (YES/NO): YES